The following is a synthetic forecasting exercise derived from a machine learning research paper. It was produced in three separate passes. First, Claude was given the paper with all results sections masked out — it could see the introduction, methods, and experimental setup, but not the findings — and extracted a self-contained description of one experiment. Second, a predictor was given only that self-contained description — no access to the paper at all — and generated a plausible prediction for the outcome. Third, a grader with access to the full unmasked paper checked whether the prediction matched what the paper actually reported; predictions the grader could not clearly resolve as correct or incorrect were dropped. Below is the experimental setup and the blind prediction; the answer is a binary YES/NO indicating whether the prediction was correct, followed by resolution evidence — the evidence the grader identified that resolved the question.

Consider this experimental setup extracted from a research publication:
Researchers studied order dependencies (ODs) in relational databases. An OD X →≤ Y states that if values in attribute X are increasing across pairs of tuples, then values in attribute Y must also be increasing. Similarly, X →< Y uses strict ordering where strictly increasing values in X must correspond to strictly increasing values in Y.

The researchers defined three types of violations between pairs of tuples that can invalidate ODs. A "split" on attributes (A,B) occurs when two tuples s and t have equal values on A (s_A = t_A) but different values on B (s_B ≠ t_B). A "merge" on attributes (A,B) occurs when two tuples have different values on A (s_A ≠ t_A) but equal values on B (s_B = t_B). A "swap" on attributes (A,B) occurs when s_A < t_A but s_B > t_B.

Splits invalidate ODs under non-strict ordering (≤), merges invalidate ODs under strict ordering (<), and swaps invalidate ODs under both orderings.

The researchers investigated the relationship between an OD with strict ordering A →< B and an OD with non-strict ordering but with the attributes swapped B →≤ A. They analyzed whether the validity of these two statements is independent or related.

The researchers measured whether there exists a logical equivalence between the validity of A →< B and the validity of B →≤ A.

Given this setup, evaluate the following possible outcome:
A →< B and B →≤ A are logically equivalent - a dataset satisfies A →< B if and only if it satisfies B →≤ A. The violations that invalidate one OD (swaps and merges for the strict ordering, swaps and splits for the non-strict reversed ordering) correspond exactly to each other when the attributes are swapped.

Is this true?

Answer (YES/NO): YES